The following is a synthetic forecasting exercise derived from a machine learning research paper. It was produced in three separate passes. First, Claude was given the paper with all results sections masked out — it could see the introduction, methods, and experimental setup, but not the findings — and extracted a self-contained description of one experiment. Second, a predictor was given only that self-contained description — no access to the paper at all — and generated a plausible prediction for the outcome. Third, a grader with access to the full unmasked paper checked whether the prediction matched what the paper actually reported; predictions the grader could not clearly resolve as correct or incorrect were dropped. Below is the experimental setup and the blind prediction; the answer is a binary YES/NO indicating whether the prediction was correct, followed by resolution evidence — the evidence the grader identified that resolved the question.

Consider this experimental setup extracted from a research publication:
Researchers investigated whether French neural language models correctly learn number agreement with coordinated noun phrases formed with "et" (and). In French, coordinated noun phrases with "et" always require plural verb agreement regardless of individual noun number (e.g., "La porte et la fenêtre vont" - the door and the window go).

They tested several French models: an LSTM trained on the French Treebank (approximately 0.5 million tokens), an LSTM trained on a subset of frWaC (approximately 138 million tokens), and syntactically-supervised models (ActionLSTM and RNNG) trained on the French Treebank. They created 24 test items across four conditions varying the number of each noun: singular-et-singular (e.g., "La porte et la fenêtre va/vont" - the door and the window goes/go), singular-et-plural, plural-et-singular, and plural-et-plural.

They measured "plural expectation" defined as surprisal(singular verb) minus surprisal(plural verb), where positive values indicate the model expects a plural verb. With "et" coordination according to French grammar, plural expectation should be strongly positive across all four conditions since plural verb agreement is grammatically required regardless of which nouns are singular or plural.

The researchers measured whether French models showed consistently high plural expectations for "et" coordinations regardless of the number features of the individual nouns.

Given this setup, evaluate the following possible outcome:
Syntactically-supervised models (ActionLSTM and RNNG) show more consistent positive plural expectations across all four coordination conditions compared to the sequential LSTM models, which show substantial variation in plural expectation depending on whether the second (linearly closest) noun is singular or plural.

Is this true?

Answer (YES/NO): NO